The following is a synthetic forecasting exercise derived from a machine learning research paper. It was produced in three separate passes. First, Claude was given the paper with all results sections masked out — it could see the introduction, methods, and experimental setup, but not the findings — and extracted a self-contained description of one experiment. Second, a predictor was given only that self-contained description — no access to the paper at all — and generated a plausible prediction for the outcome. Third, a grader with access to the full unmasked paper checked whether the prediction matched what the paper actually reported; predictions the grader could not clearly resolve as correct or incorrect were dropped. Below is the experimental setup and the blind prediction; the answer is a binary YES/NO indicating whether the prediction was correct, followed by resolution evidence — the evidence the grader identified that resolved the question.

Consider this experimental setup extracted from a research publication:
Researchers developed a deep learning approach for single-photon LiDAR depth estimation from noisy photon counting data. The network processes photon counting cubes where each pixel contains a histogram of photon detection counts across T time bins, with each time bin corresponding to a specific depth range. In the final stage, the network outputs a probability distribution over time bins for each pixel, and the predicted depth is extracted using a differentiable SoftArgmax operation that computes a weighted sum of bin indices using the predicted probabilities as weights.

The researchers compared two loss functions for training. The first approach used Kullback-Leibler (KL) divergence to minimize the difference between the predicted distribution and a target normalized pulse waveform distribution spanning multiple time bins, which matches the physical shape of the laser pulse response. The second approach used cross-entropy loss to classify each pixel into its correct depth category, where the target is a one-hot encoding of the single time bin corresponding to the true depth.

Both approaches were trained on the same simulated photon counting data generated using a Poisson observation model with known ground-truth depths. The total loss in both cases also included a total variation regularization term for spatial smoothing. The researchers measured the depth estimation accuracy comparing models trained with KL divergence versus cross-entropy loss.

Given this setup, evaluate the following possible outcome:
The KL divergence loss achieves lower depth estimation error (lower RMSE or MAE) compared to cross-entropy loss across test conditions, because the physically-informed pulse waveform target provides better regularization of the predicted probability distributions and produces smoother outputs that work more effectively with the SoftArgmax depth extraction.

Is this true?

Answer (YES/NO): NO